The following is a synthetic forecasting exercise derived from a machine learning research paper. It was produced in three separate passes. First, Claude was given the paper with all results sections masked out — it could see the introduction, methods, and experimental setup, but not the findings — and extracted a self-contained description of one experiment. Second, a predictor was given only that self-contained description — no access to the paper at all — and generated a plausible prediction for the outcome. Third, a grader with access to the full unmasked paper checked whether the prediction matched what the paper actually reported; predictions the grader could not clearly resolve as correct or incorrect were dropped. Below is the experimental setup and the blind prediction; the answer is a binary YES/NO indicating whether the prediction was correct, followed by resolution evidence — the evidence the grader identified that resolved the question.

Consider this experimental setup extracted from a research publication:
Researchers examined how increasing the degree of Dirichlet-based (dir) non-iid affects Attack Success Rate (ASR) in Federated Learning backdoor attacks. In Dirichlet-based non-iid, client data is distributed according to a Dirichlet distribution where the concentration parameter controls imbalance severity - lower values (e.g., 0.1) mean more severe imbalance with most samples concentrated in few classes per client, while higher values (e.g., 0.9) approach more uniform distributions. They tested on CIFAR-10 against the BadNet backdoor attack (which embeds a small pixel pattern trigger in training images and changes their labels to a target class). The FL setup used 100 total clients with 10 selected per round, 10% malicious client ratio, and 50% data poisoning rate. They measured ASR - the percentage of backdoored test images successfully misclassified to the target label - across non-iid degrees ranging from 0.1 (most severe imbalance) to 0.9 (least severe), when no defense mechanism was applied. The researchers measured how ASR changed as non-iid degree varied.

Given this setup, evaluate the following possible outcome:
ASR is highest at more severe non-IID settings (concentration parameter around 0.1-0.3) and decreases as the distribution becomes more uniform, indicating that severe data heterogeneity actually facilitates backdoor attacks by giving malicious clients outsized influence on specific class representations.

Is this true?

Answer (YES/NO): YES